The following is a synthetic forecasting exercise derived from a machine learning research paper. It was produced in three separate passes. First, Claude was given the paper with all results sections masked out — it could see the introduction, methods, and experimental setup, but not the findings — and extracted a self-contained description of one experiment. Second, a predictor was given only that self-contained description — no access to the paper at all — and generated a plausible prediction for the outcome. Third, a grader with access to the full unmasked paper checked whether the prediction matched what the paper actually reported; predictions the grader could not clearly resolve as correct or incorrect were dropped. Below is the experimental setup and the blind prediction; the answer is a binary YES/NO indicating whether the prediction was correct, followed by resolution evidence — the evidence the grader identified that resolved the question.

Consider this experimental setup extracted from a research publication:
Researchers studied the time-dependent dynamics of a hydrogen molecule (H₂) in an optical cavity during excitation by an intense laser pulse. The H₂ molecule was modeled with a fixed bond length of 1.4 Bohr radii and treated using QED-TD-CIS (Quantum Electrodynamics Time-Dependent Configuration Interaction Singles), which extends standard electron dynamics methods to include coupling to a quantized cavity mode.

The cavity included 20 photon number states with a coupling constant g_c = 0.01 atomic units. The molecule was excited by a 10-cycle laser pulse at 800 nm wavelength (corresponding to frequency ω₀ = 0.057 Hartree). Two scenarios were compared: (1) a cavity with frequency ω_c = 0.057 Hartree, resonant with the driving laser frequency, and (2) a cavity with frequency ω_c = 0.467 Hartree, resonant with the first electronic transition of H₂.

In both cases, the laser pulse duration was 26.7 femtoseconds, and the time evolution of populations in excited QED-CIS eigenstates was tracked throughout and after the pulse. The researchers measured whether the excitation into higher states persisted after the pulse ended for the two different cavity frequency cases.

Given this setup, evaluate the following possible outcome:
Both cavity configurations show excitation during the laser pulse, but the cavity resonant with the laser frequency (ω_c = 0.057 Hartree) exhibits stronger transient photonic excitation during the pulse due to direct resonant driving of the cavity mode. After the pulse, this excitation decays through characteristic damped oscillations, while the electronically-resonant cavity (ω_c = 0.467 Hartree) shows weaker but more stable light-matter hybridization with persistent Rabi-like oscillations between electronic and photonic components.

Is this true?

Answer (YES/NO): NO